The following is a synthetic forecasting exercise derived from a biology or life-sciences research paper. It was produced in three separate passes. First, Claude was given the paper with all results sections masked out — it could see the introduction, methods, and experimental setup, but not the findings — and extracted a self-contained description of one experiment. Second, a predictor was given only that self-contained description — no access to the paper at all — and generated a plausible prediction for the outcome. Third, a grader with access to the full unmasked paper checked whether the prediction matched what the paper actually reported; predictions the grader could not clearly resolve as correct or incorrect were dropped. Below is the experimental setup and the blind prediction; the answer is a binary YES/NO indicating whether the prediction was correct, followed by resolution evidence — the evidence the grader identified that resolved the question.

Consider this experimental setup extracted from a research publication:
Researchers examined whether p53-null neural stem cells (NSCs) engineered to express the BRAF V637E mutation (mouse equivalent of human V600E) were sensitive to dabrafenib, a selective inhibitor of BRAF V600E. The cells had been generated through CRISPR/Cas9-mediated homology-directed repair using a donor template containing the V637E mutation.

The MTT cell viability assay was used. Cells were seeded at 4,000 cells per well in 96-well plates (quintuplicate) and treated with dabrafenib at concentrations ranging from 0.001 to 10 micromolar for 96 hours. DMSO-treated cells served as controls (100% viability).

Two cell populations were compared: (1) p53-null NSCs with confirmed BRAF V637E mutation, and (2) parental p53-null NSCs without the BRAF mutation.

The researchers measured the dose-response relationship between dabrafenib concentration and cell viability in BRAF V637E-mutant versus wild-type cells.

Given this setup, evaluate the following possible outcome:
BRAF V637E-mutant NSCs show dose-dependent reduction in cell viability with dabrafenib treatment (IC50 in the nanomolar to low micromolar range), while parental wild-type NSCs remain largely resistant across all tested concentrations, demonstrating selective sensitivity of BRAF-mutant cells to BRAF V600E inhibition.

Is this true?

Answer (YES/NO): YES